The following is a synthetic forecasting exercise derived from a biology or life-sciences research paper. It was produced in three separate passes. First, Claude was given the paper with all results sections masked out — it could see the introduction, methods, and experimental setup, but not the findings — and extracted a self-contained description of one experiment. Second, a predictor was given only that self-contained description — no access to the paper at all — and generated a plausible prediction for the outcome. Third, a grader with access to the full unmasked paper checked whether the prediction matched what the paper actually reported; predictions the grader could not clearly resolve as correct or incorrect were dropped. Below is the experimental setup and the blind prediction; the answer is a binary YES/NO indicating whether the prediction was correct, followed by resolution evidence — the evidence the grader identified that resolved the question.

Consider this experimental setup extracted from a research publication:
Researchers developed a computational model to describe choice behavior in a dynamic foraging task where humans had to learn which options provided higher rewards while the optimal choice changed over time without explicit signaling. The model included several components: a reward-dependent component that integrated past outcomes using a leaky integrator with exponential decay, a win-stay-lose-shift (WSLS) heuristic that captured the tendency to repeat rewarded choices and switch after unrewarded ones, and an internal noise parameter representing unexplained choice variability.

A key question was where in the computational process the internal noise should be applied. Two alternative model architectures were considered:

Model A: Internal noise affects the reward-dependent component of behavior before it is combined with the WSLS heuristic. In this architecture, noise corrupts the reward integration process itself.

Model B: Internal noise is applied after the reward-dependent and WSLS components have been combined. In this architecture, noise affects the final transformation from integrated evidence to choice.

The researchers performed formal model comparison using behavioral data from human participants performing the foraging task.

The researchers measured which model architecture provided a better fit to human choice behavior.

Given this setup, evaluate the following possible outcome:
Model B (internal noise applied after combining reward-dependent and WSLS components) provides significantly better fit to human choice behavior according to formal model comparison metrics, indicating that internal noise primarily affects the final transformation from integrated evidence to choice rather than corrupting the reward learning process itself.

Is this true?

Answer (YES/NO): NO